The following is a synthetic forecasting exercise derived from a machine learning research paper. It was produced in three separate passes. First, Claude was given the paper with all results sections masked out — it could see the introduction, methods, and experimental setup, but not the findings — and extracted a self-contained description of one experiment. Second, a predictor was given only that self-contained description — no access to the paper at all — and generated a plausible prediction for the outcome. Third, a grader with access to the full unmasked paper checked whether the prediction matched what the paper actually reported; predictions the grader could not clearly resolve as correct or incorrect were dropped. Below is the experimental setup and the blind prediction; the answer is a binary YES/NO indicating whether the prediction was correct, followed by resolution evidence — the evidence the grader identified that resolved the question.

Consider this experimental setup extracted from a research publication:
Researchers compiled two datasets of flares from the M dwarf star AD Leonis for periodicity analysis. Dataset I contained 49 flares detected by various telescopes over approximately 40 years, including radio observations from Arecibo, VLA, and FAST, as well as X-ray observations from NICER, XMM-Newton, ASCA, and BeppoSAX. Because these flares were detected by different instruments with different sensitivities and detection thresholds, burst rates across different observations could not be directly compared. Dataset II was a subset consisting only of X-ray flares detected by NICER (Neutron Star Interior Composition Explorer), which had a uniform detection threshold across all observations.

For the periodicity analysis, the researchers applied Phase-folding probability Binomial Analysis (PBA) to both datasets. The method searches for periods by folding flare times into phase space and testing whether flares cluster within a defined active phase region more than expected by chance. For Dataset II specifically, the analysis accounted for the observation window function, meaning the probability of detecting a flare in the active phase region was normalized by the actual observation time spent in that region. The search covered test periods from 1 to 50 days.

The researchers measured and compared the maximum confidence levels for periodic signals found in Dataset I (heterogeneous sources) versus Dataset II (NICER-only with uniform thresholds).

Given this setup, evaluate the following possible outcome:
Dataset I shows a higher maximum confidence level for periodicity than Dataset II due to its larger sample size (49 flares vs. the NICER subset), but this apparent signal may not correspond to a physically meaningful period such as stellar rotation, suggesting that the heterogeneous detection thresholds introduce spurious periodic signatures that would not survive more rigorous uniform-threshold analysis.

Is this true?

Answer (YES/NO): NO